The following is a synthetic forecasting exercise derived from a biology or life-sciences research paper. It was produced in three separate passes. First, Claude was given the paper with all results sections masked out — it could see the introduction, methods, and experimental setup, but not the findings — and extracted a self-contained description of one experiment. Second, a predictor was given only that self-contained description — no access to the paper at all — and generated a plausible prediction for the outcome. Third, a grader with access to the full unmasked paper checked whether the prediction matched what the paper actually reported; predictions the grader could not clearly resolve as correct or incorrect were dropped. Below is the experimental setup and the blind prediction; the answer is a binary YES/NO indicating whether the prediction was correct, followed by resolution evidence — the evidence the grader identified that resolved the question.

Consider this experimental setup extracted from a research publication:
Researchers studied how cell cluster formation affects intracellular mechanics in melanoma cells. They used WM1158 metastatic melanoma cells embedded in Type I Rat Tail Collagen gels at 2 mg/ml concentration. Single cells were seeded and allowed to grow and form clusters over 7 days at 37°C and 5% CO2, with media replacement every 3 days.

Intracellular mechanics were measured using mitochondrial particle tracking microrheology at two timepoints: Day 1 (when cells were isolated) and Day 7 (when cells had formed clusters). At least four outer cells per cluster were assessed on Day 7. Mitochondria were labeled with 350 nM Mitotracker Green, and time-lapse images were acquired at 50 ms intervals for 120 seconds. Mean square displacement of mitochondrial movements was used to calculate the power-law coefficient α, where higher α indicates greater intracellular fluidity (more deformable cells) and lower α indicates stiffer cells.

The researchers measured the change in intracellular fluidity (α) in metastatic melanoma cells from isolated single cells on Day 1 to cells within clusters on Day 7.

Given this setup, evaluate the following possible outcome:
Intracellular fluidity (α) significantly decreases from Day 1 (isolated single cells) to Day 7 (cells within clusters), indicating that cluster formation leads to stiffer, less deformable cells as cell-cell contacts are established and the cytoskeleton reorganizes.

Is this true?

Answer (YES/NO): NO